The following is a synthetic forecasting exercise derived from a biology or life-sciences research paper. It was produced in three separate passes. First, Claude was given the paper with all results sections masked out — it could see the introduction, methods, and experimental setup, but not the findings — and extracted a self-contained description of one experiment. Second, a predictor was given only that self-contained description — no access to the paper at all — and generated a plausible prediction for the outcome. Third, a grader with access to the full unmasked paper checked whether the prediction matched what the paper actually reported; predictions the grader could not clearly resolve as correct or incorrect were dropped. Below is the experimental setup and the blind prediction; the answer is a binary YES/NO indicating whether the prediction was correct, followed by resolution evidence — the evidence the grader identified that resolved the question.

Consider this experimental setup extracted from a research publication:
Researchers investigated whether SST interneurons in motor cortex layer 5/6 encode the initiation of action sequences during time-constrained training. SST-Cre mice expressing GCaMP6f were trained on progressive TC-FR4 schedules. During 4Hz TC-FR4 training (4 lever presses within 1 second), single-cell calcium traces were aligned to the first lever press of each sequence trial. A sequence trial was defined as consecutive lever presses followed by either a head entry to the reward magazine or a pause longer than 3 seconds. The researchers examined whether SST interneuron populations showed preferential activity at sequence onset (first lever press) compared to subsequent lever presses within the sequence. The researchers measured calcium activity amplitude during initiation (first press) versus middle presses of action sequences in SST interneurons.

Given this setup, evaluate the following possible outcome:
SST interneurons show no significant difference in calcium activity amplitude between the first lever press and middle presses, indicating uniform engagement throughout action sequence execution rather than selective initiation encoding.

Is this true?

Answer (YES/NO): NO